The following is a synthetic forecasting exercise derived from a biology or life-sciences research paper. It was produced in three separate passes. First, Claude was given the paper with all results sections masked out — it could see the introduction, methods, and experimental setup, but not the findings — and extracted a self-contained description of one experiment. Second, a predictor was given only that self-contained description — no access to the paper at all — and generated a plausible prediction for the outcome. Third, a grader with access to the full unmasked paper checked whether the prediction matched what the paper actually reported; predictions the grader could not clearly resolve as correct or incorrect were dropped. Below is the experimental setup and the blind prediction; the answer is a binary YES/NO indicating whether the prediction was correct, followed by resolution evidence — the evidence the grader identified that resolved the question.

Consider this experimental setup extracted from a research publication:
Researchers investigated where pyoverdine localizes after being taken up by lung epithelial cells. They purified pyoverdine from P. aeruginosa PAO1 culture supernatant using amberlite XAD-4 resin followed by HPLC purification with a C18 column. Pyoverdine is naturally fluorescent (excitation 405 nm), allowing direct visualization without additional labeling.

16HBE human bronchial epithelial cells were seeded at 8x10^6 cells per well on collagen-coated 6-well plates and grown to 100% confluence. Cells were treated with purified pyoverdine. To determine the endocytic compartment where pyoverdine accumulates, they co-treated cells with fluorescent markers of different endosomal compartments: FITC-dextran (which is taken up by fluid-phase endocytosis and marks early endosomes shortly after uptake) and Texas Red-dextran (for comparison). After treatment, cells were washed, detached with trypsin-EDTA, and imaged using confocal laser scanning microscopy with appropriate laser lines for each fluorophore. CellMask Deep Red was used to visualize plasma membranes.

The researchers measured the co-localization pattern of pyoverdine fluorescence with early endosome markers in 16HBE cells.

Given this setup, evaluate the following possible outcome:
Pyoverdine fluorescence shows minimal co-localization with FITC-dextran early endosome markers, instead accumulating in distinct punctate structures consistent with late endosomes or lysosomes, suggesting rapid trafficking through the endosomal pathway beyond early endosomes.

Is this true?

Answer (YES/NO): NO